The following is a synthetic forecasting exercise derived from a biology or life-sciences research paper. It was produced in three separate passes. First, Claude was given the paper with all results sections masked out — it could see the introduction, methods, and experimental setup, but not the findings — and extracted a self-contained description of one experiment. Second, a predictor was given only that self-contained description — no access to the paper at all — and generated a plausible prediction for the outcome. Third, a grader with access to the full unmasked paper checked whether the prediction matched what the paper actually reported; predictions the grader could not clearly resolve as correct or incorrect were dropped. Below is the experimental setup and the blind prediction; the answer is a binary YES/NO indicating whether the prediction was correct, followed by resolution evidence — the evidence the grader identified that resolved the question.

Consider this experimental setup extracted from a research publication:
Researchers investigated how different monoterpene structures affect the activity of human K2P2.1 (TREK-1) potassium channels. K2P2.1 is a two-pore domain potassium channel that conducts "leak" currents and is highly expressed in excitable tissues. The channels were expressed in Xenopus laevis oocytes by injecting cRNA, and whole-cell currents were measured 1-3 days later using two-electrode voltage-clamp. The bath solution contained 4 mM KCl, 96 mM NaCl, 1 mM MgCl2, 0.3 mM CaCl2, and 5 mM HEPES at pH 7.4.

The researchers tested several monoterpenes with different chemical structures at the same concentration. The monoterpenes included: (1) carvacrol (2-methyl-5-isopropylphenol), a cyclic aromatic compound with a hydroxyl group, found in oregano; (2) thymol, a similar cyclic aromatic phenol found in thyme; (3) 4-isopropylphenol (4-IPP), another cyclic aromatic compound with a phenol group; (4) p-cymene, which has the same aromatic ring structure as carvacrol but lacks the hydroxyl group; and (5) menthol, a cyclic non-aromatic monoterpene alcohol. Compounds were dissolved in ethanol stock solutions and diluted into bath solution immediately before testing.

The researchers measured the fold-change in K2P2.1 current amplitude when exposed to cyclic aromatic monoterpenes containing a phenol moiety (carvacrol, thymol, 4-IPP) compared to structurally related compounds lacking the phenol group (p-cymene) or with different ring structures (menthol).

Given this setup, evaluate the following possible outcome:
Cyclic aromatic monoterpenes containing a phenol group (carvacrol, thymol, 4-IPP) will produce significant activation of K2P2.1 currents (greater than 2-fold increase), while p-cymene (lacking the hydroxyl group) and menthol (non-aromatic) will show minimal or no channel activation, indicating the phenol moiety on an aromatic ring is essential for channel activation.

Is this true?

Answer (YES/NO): YES